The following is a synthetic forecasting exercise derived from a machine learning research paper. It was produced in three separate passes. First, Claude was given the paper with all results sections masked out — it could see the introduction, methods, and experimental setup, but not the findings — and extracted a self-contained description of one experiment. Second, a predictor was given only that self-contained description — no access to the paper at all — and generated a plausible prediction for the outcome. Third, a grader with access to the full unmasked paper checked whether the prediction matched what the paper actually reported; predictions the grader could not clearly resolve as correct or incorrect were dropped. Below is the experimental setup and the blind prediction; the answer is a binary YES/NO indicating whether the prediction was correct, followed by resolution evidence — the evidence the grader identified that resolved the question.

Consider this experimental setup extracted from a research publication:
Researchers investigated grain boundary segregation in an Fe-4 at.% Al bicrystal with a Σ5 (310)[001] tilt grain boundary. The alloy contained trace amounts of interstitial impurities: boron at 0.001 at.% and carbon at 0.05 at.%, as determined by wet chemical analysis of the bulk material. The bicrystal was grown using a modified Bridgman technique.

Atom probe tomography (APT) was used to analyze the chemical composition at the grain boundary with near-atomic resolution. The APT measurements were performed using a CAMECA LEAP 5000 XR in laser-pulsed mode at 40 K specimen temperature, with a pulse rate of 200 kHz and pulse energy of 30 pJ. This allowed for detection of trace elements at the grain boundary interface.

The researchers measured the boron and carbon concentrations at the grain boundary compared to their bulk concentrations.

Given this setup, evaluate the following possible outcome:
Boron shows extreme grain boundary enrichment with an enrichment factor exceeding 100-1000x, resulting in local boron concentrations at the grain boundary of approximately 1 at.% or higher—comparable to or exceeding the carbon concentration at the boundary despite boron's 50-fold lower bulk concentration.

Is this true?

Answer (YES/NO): YES